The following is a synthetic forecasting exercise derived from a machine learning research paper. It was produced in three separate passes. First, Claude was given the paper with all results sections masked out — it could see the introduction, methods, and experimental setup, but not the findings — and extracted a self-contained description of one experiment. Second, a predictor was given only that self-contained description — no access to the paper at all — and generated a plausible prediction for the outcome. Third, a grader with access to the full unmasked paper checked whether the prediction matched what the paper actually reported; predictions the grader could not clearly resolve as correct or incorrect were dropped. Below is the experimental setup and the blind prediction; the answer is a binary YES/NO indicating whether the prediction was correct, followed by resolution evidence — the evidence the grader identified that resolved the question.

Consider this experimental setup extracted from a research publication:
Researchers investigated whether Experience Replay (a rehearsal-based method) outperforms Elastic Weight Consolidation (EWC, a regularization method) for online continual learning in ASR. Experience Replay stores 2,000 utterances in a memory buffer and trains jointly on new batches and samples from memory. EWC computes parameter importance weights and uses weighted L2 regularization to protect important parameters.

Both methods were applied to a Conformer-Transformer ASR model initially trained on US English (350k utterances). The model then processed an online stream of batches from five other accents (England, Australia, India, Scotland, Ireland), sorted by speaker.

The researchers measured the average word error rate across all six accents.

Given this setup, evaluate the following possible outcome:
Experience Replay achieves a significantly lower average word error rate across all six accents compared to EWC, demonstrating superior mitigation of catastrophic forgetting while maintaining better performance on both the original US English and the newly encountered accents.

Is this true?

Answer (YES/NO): NO